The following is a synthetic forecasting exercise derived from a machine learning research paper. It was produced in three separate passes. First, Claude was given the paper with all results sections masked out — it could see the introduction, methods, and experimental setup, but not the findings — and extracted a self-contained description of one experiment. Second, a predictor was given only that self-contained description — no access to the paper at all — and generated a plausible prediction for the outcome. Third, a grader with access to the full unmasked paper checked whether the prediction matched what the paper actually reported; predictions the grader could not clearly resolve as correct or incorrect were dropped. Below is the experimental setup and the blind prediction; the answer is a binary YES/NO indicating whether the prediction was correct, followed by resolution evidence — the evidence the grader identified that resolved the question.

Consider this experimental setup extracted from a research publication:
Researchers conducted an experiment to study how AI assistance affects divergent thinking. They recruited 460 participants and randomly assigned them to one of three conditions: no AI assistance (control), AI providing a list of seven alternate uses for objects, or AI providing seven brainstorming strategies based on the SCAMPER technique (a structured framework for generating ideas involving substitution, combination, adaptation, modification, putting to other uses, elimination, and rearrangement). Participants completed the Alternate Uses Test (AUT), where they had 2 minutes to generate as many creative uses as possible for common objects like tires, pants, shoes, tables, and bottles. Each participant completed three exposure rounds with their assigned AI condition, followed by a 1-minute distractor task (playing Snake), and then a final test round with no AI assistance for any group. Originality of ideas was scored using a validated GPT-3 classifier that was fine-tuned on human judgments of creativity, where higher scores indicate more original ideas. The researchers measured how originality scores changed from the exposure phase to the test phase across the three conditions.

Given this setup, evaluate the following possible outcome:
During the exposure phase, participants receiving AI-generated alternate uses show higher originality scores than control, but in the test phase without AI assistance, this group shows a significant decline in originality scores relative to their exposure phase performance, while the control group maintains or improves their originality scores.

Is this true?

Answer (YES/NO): NO